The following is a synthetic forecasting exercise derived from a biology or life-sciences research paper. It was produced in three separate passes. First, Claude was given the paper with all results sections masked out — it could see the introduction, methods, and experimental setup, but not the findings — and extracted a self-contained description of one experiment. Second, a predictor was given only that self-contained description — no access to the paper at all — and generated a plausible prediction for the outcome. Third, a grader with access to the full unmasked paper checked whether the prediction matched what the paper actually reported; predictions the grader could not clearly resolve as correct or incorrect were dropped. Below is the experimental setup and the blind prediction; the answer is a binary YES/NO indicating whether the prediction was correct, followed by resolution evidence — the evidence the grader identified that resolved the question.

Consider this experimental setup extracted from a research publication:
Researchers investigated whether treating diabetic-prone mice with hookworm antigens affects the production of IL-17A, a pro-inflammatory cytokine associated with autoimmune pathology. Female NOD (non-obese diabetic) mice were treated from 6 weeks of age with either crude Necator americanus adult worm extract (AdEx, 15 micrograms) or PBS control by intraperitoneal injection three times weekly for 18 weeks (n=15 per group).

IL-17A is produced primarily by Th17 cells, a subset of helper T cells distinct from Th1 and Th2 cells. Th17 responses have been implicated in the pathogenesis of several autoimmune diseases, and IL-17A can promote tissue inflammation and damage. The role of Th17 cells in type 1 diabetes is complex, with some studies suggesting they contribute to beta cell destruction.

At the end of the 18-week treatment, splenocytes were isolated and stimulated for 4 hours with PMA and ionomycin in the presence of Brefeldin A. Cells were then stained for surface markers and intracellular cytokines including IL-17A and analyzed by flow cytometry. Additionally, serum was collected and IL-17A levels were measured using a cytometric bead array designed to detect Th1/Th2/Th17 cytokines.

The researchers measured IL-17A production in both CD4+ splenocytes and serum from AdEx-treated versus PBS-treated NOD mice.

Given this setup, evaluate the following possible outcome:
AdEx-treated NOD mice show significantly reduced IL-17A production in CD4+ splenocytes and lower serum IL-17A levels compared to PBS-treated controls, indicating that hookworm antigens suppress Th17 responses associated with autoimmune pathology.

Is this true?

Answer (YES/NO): NO